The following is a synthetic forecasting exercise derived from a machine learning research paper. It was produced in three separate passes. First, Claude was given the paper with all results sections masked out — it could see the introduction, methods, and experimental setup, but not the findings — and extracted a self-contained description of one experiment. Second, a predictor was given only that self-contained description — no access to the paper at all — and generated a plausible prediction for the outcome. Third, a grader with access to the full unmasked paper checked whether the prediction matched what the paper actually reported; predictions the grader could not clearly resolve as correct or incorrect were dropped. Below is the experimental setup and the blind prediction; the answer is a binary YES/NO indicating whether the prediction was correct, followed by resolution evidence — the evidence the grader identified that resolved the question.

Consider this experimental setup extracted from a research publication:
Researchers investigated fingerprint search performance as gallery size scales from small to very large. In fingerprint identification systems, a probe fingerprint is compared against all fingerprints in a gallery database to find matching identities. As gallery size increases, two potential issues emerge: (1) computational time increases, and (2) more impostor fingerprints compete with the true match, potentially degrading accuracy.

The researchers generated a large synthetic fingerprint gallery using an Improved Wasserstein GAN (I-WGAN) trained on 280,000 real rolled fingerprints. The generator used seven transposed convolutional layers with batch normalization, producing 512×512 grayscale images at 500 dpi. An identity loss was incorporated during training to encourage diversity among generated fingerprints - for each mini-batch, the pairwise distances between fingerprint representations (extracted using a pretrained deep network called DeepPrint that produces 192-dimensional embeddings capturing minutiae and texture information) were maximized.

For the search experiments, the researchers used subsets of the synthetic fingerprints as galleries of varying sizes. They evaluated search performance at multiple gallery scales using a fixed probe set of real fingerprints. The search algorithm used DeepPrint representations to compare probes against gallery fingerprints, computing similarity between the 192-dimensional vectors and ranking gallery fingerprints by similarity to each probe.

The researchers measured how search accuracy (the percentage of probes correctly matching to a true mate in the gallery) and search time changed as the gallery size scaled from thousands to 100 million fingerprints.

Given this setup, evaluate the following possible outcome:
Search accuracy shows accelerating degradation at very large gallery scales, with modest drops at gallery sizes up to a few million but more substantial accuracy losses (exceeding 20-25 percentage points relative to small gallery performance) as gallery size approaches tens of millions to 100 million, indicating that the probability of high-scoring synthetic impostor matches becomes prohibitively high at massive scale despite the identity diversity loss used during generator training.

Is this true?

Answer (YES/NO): NO